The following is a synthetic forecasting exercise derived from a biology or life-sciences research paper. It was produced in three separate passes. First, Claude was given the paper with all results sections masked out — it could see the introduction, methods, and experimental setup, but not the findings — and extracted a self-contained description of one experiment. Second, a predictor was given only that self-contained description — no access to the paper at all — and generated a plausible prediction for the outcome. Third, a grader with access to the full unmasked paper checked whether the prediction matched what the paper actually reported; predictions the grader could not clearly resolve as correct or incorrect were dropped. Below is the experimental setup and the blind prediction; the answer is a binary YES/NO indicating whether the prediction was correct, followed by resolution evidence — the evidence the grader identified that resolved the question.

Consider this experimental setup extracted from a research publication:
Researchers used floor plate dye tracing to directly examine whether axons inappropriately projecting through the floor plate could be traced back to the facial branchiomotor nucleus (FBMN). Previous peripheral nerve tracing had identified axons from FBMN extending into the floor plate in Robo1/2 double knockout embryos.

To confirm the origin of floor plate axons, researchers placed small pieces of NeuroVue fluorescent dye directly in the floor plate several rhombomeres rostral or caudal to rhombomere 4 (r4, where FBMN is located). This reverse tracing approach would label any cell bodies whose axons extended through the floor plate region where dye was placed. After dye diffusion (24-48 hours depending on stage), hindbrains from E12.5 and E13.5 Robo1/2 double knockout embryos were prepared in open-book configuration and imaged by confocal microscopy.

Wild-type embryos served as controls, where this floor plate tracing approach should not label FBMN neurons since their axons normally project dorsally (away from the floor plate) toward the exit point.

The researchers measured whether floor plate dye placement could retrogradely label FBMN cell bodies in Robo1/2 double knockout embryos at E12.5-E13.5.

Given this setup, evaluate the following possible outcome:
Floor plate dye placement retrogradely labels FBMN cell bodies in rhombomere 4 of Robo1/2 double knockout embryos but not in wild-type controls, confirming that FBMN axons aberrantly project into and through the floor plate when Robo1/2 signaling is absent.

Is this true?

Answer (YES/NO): YES